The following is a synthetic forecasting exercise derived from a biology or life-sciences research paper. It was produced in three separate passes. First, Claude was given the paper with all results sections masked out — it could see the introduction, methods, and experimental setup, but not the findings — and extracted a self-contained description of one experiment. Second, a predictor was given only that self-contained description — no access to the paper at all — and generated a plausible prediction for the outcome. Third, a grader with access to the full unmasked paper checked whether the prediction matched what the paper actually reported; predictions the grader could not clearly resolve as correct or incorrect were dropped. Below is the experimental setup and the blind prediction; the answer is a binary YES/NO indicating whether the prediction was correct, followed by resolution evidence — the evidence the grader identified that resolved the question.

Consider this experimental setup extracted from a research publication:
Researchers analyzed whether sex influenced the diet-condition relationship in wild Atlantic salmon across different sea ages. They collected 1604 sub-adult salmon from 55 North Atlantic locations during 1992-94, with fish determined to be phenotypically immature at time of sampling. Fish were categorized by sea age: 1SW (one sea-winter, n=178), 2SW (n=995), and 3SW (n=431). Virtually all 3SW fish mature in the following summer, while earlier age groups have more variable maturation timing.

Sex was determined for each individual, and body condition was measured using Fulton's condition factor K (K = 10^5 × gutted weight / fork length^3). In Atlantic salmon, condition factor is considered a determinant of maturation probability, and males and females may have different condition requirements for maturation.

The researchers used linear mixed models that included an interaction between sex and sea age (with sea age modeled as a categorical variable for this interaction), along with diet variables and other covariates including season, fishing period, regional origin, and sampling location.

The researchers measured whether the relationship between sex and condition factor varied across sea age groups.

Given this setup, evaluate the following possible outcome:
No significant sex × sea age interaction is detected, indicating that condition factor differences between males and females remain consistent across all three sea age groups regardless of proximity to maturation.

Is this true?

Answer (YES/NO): NO